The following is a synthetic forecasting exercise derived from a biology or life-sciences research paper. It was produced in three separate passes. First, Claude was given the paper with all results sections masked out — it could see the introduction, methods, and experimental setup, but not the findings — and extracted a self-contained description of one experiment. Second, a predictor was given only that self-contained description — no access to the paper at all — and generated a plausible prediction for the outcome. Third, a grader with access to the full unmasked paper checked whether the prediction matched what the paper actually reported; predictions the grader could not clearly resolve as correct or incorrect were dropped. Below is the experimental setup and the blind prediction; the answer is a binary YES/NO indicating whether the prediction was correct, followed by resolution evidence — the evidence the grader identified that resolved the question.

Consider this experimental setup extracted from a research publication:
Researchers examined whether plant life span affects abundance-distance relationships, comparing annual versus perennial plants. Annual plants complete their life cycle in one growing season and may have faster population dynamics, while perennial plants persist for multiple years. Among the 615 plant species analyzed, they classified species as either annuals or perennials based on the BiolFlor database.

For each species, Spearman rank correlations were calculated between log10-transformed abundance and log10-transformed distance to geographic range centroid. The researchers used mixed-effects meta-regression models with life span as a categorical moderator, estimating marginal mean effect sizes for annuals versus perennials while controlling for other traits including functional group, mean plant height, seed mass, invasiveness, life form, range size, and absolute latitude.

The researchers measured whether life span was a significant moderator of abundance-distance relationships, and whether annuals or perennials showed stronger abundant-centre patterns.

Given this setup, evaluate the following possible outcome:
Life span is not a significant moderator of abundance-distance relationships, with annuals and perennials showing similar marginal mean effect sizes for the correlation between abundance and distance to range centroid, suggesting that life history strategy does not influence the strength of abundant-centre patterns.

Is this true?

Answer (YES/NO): NO